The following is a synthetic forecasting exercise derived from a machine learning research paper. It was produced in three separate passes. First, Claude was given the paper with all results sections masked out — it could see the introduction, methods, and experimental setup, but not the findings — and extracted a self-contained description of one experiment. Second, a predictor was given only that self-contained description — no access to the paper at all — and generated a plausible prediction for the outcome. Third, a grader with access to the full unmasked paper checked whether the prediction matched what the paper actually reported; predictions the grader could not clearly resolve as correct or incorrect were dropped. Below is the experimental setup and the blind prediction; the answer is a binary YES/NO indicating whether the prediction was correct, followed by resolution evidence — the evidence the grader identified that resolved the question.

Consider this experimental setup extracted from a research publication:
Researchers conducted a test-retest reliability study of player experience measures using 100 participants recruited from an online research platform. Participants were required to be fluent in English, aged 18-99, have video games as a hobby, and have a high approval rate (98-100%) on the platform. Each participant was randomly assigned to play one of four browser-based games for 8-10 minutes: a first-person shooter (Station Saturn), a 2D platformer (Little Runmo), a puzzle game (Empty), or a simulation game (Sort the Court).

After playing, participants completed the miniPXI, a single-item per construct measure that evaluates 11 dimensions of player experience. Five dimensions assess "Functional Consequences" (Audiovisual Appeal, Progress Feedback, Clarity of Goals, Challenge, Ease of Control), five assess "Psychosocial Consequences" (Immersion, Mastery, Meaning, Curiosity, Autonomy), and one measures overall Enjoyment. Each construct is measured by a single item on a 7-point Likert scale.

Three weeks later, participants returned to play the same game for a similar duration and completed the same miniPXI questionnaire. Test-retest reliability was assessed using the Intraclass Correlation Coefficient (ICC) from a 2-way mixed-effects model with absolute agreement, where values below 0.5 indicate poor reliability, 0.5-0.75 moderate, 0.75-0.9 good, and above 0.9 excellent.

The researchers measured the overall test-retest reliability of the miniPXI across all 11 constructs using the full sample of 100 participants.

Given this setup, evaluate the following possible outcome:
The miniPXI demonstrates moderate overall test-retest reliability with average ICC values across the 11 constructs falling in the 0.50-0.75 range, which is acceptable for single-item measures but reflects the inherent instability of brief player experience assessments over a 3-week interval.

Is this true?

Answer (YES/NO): YES